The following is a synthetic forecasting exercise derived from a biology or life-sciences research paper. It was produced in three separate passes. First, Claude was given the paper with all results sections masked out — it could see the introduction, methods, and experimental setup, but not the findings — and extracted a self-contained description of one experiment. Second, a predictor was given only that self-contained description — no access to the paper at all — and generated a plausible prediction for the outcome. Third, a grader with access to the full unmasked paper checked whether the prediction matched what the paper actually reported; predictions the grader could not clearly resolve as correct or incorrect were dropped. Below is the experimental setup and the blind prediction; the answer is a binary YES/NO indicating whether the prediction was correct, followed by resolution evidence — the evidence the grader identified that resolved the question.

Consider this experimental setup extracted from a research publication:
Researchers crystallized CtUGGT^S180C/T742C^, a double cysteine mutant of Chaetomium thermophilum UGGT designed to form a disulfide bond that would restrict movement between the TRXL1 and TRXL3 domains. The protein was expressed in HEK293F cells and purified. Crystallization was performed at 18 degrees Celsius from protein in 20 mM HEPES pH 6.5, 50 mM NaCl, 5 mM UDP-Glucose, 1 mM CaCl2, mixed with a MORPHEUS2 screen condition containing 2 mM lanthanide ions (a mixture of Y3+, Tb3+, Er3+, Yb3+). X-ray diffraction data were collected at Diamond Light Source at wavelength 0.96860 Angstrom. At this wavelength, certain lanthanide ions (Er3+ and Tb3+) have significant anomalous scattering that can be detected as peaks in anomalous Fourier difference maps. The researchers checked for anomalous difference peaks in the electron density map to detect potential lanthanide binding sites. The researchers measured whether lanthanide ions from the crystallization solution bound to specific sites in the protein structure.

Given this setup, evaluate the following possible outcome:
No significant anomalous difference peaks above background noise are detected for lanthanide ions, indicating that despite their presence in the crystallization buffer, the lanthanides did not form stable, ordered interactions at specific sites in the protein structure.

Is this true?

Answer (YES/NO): NO